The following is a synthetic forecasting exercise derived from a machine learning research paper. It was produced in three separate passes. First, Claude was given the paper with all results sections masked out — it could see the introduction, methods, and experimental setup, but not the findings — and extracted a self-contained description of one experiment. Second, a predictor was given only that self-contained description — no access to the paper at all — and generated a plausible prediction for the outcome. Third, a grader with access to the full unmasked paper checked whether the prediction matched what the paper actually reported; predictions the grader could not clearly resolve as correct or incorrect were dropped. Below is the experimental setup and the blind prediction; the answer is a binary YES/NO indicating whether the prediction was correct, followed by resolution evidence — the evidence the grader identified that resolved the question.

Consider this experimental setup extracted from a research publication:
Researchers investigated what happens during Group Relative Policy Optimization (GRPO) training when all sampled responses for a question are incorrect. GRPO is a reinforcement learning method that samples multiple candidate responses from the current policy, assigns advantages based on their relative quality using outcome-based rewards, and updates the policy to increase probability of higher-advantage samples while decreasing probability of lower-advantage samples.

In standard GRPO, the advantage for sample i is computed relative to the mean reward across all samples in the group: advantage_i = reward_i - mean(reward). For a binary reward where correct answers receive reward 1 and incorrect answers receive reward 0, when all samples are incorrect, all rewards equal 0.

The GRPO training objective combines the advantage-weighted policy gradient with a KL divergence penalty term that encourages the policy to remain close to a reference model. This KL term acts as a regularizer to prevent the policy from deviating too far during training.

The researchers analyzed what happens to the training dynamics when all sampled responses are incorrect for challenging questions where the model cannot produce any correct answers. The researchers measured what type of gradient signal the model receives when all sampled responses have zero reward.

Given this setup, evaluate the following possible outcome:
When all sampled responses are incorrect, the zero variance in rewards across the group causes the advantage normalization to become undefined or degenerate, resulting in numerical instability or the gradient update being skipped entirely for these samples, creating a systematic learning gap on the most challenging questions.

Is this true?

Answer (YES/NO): NO